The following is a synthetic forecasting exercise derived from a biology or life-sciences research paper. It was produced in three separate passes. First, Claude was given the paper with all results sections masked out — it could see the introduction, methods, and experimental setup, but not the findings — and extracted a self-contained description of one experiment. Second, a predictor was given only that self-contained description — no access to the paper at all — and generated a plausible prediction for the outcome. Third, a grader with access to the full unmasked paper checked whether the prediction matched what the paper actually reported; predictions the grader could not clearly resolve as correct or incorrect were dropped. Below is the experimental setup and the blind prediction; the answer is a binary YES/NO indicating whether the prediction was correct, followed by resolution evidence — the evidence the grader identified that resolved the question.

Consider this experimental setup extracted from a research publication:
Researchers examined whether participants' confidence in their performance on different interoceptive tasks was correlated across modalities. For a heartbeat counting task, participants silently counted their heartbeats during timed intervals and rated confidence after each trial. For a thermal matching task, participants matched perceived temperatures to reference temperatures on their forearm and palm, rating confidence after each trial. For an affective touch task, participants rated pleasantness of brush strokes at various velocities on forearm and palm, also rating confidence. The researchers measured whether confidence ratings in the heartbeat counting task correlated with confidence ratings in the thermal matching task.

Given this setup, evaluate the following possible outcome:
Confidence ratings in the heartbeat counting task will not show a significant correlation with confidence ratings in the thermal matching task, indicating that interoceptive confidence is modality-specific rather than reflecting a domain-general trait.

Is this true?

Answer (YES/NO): NO